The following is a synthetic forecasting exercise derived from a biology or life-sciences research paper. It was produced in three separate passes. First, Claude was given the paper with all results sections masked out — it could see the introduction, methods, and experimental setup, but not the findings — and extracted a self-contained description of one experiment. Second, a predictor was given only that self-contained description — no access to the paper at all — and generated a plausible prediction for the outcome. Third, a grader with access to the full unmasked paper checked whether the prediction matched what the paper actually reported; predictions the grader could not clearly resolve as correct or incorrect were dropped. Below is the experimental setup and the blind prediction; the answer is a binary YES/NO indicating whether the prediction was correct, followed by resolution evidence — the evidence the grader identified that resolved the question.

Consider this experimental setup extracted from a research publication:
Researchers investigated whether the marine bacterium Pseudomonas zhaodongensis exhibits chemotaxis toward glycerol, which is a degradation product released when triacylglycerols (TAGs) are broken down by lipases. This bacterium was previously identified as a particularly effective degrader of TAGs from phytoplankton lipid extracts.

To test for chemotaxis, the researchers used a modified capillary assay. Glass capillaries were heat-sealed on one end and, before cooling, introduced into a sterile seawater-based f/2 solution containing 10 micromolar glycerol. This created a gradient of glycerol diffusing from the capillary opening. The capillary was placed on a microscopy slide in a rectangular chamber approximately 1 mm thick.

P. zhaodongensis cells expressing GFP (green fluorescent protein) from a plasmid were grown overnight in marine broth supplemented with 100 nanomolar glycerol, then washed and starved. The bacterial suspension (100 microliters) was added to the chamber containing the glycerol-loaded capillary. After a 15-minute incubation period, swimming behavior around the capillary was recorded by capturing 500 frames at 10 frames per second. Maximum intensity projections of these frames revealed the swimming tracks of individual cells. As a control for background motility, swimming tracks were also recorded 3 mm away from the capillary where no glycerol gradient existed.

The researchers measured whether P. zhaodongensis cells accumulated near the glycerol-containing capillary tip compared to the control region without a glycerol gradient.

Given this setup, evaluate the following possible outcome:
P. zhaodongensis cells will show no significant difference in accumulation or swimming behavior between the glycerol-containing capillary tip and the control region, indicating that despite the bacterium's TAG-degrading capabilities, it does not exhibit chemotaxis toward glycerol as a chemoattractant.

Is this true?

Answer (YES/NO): NO